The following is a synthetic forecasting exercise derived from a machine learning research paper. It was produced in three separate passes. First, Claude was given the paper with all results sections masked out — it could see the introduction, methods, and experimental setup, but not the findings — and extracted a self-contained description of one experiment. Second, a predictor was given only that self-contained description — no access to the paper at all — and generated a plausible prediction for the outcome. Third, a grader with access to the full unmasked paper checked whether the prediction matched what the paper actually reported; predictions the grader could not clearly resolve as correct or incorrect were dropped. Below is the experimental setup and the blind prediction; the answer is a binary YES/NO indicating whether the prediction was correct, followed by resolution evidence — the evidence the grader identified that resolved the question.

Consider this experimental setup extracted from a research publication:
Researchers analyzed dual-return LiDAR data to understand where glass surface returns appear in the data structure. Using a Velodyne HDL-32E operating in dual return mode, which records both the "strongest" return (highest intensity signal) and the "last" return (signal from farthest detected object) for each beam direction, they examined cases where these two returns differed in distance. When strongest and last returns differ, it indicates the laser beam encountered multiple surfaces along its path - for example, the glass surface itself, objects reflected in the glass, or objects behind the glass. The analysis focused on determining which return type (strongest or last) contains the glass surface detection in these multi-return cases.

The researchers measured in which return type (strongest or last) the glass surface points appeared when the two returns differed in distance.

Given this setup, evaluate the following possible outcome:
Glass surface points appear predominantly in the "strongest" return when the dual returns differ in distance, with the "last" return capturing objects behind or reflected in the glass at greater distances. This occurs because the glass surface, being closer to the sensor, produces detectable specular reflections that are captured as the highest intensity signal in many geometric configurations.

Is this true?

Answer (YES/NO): YES